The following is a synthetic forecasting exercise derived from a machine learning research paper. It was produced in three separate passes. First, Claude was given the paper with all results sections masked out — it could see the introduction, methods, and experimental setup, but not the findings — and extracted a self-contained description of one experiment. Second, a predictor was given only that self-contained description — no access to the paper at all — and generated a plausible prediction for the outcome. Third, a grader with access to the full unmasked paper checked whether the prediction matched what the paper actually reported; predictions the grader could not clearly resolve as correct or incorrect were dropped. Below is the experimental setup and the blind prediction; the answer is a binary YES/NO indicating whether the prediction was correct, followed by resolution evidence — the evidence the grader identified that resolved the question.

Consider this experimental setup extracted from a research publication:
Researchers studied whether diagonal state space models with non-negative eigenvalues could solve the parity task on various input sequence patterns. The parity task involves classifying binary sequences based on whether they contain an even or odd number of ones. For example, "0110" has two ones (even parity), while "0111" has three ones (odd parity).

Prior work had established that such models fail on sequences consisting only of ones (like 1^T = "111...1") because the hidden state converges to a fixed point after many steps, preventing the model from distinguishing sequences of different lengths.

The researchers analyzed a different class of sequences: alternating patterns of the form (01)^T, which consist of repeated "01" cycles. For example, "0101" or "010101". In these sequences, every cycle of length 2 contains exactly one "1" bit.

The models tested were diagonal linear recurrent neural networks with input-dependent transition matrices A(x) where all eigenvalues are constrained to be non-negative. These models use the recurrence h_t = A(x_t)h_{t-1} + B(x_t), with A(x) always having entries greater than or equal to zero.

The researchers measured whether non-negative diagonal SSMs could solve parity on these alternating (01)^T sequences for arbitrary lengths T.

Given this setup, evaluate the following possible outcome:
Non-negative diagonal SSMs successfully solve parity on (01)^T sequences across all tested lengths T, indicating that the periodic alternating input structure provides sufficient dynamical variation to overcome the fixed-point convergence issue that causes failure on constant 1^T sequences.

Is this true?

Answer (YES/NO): NO